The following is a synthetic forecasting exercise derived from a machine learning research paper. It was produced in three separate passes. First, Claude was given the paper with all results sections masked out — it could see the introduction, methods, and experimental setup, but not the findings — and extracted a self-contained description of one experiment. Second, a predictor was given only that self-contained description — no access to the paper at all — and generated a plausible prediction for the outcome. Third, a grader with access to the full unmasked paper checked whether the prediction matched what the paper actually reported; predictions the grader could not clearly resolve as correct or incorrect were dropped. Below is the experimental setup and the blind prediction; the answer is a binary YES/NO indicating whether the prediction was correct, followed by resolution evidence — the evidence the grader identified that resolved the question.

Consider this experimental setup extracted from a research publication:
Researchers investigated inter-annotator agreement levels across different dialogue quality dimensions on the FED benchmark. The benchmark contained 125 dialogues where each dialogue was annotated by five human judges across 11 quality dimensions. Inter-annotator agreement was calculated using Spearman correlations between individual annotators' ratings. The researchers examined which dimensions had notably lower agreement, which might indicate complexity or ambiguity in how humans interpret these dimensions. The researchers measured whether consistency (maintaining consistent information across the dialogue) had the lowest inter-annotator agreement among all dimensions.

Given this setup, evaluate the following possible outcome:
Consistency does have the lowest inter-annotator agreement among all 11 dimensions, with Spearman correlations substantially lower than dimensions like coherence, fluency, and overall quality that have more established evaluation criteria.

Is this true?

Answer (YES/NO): YES